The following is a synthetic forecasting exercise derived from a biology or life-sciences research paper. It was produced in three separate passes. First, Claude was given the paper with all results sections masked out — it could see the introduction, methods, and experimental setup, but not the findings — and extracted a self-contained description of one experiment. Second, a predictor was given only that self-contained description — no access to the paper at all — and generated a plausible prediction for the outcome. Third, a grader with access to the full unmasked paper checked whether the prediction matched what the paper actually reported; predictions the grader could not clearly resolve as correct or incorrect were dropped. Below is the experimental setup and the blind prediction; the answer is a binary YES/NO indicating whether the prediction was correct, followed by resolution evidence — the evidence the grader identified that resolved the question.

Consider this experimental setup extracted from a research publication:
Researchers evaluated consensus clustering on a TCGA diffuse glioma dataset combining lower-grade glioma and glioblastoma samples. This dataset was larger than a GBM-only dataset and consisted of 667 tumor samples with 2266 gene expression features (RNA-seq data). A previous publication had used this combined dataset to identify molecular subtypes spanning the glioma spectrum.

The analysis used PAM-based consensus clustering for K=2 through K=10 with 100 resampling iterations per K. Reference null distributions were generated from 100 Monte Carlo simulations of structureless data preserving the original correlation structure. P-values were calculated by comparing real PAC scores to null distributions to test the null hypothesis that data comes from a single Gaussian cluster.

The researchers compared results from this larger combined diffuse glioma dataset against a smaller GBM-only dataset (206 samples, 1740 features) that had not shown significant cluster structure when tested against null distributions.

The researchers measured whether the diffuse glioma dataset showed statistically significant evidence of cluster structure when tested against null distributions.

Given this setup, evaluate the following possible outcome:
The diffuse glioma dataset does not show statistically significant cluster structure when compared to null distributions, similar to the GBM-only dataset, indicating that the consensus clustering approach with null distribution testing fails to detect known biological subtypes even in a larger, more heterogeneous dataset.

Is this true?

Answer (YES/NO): NO